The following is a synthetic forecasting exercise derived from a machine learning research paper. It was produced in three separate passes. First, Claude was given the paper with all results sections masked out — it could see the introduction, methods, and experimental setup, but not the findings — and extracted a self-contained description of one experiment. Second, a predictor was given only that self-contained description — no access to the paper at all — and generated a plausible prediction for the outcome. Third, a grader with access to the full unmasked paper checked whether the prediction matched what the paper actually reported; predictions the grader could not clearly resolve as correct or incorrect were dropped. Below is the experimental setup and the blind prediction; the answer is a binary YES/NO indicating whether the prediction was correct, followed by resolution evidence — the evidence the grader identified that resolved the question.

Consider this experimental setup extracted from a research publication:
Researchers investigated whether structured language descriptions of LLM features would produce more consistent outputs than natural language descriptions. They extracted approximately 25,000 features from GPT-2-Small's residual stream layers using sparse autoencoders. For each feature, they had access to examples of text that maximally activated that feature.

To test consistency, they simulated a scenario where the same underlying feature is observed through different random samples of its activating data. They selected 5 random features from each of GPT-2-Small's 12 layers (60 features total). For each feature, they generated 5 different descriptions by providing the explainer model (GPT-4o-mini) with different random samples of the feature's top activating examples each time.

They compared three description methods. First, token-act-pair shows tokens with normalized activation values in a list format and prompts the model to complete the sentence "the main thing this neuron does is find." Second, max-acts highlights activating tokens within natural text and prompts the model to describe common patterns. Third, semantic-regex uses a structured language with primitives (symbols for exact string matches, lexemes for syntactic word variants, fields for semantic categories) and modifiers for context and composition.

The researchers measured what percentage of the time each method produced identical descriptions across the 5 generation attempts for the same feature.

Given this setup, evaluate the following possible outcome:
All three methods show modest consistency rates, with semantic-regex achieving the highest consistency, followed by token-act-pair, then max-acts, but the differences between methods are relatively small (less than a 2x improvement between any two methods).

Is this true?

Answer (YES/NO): NO